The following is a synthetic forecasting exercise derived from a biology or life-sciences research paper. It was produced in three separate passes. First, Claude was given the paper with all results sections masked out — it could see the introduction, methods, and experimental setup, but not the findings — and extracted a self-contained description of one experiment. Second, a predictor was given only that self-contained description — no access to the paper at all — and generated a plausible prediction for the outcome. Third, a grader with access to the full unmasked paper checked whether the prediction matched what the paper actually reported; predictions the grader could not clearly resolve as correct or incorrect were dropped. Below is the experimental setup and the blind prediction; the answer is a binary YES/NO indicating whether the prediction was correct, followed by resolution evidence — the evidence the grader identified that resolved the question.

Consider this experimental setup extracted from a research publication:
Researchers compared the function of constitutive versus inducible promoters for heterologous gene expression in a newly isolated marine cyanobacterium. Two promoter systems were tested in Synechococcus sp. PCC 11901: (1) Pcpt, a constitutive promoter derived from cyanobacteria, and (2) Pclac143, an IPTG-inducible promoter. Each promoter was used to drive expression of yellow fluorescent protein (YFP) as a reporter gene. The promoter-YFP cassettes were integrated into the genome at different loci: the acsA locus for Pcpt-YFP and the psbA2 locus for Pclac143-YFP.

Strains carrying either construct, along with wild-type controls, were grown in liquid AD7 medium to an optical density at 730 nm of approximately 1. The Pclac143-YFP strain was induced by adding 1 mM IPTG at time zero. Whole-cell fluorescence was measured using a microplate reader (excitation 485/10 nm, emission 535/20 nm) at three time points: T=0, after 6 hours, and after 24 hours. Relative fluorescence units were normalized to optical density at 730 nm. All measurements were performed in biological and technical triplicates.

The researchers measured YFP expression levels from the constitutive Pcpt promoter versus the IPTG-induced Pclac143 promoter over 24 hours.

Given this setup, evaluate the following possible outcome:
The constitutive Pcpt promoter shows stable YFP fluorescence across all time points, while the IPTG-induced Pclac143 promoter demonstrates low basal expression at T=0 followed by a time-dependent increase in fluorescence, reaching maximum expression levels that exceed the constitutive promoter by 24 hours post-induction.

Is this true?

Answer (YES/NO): NO